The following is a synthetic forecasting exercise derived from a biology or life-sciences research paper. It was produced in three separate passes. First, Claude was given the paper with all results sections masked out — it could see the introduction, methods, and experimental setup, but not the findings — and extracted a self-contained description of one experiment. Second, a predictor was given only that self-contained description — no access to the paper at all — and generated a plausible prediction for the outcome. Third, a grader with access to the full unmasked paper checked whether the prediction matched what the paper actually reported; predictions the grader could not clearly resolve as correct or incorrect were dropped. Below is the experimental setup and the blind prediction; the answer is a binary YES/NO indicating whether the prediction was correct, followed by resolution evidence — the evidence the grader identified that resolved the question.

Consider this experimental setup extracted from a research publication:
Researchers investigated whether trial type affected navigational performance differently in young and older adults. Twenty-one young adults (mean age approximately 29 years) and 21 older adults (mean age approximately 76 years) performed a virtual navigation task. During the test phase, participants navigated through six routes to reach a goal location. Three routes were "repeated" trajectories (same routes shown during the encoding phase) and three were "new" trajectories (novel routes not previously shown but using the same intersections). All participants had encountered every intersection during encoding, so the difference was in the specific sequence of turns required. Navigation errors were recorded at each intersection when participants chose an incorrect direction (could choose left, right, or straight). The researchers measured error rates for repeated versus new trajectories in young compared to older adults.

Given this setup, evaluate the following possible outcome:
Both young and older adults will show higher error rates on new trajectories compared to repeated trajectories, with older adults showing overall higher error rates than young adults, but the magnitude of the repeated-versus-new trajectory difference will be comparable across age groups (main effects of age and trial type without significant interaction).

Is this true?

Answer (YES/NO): NO